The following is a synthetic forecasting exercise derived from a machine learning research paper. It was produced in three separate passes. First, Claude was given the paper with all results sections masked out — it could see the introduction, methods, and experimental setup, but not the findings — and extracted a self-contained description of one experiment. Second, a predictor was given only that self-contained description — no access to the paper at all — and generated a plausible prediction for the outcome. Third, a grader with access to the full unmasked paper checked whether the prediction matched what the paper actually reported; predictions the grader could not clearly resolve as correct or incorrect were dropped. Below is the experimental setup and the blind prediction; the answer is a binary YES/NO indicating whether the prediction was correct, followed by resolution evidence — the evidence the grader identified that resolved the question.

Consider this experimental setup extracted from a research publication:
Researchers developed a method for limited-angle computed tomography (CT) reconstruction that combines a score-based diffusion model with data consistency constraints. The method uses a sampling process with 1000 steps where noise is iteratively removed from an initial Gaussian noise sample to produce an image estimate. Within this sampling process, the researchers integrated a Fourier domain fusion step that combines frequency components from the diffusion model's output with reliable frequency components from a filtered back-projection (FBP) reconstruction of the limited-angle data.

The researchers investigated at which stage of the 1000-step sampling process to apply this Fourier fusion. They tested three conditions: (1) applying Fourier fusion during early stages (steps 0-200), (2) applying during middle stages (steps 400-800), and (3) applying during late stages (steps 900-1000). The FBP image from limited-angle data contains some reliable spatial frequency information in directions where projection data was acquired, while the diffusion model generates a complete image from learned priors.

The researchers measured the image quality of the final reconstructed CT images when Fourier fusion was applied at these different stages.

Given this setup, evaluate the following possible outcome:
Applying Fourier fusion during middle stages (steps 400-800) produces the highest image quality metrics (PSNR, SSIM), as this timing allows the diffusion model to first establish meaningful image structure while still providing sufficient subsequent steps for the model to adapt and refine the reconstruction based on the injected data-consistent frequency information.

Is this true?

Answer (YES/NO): YES